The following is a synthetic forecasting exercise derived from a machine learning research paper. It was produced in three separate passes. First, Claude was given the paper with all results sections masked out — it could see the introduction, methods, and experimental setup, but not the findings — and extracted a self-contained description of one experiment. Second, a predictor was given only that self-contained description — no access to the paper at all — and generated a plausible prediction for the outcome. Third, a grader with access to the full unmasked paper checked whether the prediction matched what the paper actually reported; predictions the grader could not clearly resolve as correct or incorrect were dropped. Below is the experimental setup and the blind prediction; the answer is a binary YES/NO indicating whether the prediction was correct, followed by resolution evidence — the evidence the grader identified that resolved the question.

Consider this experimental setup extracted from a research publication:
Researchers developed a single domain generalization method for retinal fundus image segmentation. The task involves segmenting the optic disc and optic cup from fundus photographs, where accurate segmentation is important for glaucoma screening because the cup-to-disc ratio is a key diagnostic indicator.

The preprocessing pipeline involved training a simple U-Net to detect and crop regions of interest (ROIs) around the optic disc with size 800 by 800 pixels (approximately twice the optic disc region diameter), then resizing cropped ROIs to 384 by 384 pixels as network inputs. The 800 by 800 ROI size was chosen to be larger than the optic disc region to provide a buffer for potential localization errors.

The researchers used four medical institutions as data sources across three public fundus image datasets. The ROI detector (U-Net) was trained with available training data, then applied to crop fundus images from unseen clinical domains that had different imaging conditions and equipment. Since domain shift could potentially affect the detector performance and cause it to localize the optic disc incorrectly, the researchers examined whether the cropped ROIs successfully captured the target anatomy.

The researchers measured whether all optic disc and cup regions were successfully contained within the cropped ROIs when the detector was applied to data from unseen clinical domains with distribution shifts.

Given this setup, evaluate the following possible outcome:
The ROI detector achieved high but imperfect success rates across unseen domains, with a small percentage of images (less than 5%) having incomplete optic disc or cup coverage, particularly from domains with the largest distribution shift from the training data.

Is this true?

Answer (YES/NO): NO